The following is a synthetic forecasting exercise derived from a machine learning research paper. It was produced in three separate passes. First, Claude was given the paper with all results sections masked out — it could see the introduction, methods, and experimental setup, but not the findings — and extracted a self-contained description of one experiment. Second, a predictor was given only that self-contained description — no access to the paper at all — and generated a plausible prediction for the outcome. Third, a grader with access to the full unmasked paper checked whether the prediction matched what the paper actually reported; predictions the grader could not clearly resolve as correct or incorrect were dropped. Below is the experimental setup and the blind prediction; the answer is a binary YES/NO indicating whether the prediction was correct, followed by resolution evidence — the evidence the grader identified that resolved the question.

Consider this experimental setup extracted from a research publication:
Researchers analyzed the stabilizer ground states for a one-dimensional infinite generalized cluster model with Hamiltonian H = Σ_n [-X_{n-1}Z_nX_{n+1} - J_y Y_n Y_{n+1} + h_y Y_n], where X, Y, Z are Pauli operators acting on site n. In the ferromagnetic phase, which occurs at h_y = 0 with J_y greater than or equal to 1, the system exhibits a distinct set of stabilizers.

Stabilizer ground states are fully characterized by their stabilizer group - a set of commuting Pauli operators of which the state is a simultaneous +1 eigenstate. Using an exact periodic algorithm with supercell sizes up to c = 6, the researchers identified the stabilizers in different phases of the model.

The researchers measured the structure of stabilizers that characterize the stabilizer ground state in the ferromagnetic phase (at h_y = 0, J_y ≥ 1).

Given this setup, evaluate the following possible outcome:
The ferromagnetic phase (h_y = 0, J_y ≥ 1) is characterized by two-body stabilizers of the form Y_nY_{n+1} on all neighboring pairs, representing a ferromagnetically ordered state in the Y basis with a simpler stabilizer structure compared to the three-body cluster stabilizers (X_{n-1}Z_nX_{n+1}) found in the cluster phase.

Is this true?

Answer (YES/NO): YES